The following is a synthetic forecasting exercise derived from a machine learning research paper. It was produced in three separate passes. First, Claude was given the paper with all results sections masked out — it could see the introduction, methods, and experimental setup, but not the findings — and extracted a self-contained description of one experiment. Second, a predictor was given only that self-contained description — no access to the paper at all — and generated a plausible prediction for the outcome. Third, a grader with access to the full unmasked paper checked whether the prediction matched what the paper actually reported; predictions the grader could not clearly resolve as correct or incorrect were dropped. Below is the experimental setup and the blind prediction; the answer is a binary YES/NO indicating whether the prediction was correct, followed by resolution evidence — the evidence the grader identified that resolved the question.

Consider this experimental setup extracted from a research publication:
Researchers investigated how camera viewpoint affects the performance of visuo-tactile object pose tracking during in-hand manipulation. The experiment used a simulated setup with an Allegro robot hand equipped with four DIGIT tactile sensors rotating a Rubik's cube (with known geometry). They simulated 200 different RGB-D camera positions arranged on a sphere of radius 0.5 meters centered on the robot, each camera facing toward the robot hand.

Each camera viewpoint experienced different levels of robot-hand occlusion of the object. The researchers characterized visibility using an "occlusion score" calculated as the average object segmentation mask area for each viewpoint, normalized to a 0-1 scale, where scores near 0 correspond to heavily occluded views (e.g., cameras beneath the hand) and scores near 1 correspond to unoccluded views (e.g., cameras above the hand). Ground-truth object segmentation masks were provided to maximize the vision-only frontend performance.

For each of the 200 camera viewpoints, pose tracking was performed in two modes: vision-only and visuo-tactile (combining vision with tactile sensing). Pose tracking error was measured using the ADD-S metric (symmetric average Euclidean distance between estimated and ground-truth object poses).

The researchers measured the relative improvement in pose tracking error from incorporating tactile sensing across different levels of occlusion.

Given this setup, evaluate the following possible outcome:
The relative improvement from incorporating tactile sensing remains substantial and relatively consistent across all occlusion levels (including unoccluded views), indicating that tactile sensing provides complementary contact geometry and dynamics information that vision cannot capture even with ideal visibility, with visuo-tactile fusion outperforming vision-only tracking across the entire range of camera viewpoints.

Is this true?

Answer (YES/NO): NO